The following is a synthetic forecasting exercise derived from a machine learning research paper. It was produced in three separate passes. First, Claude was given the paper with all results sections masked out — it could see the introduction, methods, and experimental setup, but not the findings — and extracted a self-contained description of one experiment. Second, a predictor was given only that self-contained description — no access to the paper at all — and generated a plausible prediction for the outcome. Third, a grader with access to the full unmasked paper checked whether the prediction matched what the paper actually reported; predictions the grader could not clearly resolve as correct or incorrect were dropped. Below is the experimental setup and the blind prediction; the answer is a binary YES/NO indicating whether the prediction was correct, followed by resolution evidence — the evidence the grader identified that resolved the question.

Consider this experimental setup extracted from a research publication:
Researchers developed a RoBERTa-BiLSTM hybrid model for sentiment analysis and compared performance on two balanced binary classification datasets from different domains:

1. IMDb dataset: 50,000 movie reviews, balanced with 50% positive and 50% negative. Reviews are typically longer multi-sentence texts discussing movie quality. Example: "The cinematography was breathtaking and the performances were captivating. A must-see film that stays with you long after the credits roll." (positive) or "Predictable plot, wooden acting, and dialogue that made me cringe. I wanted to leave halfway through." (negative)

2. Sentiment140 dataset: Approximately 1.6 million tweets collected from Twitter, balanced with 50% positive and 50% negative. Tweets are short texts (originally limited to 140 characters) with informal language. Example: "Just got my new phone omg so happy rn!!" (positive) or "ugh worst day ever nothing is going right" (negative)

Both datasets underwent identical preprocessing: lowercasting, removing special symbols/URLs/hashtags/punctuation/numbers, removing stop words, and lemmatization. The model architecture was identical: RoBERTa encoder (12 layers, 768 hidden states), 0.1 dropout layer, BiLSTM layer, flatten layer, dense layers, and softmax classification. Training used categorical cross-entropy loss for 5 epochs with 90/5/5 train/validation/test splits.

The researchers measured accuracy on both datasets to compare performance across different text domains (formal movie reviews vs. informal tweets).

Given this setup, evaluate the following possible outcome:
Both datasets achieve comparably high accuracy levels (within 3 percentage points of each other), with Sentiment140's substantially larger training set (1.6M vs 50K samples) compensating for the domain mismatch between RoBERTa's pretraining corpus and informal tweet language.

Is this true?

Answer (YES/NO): NO